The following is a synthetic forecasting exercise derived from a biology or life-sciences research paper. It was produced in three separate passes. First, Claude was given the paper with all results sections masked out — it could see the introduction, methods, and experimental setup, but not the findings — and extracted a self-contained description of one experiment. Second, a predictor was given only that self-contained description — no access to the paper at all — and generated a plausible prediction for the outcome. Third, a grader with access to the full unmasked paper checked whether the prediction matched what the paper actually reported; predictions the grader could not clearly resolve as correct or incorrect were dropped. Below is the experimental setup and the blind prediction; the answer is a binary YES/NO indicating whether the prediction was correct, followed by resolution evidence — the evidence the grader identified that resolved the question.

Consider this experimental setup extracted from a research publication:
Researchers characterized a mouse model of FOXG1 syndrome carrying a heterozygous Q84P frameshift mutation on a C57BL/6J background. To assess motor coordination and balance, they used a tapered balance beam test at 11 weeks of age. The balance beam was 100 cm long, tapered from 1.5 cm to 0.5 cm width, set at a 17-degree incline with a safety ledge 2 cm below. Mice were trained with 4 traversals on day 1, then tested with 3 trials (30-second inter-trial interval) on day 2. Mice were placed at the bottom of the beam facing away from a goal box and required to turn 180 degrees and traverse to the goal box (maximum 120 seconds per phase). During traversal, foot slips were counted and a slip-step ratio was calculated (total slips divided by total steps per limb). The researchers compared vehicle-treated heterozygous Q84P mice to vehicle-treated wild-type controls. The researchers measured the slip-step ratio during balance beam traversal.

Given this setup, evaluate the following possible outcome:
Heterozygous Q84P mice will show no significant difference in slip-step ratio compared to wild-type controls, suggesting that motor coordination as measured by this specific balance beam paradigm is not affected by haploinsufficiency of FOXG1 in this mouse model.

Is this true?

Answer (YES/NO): YES